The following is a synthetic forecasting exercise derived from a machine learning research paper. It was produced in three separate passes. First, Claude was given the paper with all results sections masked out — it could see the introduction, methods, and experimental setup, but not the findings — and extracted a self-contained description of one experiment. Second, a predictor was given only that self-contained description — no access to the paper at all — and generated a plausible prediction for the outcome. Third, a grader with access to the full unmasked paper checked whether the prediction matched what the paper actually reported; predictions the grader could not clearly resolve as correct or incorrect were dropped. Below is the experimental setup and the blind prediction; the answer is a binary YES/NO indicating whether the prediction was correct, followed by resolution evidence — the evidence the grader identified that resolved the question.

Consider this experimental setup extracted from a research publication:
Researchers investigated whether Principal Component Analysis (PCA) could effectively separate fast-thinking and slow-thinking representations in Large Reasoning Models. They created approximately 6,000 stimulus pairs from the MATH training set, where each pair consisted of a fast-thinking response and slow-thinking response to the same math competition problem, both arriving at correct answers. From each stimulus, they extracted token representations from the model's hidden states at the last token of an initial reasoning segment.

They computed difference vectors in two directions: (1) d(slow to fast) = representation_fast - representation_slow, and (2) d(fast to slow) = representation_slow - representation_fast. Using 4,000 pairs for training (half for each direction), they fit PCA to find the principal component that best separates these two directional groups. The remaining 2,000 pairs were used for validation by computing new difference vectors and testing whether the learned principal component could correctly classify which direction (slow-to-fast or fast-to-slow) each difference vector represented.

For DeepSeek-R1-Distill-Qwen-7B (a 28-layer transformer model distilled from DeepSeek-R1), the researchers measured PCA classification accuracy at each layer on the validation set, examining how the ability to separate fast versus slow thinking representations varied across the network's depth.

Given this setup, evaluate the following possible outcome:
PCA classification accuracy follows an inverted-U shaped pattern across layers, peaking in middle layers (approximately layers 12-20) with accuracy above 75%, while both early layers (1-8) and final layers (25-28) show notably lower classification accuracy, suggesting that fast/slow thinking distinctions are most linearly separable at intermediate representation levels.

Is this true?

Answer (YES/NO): NO